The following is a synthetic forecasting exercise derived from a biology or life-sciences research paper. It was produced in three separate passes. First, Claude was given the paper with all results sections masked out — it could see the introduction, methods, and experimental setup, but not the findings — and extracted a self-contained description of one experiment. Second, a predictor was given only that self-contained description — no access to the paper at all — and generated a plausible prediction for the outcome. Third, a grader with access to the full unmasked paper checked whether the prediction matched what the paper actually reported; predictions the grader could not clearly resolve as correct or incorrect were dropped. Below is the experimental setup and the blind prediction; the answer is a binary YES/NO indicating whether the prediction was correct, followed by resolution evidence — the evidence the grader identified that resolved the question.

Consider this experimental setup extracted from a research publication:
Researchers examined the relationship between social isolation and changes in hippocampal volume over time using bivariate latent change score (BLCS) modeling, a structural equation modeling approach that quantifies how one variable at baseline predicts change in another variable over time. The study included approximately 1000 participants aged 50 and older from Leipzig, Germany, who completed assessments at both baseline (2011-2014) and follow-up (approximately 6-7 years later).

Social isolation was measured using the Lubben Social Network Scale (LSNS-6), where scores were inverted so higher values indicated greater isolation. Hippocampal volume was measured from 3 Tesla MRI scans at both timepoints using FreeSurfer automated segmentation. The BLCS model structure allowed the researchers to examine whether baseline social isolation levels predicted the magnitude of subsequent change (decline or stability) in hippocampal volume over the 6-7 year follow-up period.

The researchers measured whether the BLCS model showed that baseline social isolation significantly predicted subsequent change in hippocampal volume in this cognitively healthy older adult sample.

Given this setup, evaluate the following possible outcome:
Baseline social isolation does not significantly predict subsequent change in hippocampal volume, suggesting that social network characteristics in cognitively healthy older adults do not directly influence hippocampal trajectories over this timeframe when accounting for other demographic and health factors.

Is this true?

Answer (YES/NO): NO